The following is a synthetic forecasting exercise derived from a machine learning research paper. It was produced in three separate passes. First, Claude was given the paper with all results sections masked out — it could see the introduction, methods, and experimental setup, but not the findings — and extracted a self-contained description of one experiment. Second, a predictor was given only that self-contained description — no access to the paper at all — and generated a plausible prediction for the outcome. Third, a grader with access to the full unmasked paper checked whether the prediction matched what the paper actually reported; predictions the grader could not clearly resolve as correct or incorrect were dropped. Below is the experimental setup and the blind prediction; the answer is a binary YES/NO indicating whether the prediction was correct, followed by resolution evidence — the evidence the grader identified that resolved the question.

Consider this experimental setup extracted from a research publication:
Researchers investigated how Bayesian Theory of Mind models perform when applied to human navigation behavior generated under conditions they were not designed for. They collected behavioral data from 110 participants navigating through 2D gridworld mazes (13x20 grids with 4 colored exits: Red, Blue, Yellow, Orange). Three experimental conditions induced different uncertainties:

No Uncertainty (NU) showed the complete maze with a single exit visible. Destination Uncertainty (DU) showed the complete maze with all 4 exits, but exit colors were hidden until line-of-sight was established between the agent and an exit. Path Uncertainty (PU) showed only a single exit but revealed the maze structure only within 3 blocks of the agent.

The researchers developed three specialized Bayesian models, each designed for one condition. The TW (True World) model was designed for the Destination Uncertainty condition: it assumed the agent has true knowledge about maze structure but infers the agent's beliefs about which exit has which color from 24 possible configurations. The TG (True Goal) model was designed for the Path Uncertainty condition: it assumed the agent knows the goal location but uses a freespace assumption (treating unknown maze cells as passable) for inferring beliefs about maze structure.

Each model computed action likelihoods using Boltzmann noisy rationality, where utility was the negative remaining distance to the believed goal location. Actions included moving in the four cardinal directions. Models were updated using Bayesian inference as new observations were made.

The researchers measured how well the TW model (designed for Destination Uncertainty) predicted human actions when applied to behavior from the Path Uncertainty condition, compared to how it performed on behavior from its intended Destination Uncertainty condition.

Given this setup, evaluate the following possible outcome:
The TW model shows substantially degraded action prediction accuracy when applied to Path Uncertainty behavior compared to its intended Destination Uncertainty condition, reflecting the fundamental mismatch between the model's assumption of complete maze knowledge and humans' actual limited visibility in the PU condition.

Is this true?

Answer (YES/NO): YES